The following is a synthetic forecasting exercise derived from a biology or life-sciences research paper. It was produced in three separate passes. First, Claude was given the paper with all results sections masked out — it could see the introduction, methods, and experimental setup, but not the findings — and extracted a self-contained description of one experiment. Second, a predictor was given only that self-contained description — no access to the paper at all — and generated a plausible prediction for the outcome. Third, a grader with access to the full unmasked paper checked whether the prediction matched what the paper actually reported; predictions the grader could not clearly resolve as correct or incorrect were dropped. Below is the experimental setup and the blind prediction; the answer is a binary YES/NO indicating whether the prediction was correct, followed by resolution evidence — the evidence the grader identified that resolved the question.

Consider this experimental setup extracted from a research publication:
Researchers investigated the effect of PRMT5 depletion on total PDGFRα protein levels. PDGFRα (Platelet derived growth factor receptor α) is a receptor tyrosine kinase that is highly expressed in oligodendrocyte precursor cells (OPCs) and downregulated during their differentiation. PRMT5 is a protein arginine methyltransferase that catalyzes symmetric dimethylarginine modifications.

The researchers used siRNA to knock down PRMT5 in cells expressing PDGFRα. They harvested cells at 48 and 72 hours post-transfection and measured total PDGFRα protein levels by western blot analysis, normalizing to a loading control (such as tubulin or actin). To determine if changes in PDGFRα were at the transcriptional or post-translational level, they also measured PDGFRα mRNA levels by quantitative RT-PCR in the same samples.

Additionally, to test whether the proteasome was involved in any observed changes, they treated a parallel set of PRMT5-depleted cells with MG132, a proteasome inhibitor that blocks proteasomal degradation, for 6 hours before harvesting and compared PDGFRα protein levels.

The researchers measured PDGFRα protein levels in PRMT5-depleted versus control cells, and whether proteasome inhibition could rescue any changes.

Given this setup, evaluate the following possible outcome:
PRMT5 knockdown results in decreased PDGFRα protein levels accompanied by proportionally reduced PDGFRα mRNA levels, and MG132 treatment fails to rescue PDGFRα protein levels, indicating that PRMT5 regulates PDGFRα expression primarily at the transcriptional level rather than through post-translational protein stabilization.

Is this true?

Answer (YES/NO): NO